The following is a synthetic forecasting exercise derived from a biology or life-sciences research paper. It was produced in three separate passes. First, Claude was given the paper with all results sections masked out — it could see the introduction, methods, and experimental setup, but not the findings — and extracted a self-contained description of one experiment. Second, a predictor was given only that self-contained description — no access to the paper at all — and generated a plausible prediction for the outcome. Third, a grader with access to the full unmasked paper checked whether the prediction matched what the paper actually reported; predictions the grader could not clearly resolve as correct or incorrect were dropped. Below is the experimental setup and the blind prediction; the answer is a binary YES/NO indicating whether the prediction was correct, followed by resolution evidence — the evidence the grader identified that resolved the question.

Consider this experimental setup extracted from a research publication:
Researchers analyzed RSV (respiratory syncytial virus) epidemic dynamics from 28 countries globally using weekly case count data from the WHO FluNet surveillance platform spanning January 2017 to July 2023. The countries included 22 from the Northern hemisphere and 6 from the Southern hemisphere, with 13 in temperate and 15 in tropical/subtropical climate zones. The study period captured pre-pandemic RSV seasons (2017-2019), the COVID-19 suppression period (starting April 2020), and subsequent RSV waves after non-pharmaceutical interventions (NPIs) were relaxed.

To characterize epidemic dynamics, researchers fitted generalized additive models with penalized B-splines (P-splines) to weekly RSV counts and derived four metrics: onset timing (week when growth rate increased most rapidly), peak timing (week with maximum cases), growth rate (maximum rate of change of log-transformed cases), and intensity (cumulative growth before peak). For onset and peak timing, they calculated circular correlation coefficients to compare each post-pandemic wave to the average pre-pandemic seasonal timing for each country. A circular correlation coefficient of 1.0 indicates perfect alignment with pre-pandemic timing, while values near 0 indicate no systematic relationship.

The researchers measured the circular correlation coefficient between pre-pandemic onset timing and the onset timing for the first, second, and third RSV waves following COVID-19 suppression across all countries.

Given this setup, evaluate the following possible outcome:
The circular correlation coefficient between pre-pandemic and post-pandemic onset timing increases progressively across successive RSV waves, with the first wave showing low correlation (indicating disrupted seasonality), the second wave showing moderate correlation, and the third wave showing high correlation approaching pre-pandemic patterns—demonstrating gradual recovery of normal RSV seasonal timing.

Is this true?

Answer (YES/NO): YES